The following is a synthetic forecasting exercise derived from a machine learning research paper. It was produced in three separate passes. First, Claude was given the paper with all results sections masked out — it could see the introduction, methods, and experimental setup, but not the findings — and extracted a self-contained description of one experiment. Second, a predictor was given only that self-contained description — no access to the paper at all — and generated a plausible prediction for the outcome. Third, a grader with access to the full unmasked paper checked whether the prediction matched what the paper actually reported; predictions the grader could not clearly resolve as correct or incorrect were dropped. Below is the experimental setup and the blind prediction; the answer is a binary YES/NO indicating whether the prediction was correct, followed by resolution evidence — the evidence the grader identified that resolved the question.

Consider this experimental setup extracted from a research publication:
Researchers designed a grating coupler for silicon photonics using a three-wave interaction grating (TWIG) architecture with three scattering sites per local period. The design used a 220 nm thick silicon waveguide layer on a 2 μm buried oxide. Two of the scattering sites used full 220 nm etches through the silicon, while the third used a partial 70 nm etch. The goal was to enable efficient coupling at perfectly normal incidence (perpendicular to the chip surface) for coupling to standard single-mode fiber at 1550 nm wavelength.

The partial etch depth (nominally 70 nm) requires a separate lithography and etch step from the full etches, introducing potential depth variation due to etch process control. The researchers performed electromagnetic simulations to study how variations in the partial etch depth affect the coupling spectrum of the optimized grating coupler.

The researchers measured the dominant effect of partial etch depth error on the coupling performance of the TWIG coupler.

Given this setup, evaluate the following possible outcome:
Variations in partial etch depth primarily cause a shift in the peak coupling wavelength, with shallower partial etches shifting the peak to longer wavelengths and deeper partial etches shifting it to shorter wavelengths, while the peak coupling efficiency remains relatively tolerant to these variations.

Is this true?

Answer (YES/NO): YES